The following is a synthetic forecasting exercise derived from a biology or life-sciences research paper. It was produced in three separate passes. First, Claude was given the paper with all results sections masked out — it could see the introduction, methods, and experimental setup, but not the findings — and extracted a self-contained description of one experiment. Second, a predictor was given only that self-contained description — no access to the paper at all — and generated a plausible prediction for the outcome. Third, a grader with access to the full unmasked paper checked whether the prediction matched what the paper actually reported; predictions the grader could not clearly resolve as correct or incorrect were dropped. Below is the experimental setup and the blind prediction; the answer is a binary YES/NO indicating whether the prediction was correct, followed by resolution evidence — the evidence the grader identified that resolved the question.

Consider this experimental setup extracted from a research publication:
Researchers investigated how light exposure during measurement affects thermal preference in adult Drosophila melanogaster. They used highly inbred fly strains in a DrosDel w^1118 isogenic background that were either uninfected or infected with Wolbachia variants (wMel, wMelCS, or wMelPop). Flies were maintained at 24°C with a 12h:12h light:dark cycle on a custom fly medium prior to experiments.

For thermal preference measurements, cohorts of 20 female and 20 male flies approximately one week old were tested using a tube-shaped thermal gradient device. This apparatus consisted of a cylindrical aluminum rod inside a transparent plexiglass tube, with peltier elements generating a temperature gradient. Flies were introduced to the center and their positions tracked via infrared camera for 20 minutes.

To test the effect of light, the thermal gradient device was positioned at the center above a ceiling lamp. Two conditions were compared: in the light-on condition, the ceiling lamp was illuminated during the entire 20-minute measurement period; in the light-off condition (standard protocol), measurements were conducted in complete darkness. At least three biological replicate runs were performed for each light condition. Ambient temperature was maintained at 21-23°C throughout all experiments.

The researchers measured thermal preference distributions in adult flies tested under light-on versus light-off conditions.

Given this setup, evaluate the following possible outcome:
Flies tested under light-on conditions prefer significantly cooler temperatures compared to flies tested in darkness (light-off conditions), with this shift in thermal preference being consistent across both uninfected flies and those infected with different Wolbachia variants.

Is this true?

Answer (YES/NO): NO